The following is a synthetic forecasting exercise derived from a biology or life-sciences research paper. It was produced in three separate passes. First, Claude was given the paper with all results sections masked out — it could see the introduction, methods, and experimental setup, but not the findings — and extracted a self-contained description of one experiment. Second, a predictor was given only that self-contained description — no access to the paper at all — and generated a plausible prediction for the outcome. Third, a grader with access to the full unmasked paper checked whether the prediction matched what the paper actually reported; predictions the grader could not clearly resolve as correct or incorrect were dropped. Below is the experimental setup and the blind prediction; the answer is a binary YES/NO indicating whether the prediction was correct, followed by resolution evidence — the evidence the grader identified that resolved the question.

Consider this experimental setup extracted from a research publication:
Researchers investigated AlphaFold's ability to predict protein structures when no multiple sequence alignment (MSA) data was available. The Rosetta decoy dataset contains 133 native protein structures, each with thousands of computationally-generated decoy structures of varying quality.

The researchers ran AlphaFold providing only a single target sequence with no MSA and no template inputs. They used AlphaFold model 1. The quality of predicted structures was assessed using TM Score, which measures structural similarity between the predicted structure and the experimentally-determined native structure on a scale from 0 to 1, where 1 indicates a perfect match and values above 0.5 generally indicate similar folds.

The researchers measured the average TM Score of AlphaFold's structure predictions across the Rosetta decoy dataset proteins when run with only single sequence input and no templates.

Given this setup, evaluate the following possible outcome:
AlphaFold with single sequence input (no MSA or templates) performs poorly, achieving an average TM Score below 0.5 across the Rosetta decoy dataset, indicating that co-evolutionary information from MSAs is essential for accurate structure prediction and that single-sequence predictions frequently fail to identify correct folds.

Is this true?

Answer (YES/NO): YES